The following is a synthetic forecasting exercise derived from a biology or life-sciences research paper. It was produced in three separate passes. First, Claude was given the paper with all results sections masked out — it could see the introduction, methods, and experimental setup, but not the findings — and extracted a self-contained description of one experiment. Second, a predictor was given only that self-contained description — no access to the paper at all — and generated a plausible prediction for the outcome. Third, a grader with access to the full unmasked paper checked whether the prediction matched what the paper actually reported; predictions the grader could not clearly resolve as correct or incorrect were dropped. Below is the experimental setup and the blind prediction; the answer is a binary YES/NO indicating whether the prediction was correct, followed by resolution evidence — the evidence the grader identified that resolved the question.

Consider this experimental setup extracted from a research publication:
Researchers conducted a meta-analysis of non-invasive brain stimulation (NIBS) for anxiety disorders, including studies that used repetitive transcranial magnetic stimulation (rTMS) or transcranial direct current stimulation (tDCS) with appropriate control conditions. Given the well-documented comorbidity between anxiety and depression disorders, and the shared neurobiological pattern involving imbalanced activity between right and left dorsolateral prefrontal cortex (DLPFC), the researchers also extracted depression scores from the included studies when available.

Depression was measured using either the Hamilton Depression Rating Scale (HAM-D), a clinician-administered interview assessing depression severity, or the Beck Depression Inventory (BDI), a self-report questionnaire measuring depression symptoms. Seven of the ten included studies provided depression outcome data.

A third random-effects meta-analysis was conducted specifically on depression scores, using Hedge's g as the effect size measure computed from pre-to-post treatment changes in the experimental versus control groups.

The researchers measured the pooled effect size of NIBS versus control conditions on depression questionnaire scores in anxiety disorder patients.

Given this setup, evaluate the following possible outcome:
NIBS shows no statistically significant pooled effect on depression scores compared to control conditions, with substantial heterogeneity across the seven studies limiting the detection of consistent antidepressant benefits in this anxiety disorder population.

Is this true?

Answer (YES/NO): NO